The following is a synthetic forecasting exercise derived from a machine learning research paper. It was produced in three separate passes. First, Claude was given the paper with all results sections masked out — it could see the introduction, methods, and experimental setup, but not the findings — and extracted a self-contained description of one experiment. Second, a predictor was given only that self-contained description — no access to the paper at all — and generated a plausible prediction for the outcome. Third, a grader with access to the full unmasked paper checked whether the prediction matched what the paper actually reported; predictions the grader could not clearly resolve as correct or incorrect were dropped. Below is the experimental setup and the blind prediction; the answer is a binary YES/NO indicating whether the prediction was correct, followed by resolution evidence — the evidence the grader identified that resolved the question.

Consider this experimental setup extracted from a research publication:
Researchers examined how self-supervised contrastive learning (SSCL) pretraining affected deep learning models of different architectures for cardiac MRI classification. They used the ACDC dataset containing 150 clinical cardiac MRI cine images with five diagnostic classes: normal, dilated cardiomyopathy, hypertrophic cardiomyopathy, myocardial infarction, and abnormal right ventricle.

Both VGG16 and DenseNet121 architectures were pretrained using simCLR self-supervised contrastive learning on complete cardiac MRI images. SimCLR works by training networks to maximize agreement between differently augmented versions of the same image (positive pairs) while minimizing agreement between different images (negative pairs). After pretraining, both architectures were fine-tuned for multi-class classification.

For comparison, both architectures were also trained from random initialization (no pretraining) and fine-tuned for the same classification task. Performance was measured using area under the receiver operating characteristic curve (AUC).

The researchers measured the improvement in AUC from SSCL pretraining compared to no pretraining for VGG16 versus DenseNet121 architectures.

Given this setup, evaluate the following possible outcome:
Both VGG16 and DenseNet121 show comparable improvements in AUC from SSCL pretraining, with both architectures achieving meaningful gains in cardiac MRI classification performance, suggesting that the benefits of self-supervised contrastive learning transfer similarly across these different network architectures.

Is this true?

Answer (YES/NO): YES